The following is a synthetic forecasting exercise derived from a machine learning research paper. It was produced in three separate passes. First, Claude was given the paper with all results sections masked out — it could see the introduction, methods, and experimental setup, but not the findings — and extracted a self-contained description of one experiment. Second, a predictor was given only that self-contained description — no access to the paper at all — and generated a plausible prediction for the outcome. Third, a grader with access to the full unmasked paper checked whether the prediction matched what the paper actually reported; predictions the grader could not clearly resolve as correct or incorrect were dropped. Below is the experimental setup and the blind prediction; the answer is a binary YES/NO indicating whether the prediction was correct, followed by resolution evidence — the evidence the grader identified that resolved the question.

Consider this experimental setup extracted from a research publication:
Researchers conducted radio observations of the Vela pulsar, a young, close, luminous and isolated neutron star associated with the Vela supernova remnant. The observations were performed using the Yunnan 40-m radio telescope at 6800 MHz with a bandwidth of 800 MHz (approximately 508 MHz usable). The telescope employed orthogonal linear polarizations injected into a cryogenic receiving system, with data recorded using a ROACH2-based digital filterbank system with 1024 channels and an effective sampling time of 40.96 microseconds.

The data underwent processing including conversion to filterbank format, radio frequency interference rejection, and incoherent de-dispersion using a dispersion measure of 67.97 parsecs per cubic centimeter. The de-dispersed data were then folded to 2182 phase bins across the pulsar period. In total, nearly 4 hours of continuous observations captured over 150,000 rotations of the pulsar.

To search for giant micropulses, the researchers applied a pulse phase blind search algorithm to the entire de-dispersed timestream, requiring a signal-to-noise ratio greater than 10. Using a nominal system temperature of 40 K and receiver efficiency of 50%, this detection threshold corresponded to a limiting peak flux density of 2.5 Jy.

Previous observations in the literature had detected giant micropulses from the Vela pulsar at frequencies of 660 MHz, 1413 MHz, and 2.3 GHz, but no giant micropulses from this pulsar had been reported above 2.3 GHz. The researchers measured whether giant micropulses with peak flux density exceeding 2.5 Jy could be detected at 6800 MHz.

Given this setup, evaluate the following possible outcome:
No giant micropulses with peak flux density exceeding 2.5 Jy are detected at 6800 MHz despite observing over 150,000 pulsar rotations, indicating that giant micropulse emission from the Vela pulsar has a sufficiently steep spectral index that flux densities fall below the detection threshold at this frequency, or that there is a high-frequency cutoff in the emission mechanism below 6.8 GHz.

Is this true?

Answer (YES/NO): NO